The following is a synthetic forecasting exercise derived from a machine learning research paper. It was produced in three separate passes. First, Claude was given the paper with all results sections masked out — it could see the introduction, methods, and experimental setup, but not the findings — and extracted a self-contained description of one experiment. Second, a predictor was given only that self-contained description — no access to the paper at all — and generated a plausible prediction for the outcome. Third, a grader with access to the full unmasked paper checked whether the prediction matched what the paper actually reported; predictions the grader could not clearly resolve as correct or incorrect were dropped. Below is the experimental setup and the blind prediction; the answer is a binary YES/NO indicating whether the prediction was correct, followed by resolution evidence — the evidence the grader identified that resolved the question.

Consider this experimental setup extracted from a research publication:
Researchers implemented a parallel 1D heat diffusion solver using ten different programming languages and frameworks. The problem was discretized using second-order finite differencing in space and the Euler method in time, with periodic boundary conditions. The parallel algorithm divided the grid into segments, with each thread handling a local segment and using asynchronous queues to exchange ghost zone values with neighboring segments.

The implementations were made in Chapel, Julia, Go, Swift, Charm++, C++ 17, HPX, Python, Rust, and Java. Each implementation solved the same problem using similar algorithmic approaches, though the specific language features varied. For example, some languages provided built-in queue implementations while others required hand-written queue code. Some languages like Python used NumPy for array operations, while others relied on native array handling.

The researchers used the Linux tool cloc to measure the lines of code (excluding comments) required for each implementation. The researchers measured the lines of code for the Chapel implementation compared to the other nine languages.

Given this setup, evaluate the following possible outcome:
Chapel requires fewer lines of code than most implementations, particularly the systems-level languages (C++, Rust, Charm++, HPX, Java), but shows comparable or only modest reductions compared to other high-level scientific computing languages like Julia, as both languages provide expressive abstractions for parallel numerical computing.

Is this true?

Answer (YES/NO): NO